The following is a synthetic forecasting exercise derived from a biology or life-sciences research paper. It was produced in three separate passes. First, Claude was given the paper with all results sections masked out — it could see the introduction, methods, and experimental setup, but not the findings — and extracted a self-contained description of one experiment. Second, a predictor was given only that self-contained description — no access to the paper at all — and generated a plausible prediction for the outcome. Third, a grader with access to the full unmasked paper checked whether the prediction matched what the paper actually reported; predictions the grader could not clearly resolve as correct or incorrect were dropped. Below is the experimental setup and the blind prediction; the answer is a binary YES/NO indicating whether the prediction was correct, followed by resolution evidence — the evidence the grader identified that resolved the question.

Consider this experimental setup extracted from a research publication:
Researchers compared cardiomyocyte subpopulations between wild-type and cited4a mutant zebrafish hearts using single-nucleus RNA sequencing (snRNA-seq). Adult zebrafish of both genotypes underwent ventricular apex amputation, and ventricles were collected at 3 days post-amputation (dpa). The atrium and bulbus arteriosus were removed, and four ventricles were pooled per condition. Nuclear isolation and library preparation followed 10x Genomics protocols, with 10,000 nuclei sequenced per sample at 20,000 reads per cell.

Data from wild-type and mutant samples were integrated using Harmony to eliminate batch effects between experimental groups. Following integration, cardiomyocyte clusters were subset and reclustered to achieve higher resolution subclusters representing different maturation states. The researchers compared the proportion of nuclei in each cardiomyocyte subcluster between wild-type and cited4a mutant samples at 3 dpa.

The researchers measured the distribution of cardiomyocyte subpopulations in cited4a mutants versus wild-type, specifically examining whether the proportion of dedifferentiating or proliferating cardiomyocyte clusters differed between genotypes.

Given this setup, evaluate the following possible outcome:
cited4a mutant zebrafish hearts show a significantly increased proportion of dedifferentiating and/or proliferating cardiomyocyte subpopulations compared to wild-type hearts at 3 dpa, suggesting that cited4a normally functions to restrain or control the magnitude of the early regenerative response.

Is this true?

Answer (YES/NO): NO